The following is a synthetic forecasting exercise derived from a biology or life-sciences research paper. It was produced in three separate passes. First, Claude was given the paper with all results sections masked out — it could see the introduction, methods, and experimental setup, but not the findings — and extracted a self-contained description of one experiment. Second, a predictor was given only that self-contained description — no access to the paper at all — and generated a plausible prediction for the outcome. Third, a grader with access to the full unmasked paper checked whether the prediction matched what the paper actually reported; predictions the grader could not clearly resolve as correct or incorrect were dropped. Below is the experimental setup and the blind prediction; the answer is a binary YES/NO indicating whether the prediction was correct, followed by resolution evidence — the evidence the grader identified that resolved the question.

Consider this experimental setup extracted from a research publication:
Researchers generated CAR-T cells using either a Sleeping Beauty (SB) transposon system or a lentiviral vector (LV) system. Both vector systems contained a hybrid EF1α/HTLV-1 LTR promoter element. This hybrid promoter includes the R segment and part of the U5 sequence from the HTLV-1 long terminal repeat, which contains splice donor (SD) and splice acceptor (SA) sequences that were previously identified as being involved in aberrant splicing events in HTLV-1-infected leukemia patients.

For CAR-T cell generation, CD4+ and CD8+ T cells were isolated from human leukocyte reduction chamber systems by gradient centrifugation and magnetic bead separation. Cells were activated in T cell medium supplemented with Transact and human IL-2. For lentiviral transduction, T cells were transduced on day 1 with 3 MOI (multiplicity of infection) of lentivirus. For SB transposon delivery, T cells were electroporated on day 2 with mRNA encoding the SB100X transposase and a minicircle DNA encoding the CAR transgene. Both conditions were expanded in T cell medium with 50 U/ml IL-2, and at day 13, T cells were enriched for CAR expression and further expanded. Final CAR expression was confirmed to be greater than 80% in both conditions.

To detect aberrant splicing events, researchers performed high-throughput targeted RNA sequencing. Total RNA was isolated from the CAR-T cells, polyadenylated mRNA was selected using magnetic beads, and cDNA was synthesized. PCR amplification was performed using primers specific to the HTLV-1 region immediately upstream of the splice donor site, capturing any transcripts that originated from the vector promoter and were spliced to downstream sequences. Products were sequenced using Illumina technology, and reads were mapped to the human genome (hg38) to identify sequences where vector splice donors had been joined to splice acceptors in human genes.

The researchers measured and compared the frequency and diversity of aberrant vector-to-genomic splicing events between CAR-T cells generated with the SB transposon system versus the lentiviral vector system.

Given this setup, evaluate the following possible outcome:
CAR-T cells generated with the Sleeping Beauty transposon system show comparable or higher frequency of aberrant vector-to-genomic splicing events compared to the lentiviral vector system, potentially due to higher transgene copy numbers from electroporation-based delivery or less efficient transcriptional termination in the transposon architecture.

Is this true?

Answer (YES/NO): YES